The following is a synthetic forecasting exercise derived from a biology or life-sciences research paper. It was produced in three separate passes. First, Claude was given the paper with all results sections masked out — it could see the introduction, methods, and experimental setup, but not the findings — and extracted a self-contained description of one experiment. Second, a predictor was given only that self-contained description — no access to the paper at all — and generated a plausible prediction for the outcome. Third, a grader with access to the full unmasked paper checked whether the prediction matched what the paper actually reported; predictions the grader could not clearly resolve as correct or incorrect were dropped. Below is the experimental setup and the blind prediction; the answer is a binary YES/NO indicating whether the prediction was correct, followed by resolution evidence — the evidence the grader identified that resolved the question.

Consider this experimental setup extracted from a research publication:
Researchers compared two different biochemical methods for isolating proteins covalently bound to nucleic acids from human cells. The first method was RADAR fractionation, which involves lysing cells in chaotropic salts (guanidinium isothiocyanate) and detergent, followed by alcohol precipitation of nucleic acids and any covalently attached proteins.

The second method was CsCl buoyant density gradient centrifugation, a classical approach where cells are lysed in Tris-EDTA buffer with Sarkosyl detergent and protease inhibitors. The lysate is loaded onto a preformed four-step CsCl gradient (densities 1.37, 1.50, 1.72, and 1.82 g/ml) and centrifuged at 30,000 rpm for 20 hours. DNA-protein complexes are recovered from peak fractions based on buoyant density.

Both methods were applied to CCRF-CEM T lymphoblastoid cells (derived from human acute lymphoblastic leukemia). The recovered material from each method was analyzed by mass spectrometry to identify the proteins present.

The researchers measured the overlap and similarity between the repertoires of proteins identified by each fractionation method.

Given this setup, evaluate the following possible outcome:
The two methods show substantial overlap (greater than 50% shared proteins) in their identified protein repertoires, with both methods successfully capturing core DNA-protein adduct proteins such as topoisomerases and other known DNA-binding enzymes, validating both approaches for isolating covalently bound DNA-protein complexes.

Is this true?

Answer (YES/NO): NO